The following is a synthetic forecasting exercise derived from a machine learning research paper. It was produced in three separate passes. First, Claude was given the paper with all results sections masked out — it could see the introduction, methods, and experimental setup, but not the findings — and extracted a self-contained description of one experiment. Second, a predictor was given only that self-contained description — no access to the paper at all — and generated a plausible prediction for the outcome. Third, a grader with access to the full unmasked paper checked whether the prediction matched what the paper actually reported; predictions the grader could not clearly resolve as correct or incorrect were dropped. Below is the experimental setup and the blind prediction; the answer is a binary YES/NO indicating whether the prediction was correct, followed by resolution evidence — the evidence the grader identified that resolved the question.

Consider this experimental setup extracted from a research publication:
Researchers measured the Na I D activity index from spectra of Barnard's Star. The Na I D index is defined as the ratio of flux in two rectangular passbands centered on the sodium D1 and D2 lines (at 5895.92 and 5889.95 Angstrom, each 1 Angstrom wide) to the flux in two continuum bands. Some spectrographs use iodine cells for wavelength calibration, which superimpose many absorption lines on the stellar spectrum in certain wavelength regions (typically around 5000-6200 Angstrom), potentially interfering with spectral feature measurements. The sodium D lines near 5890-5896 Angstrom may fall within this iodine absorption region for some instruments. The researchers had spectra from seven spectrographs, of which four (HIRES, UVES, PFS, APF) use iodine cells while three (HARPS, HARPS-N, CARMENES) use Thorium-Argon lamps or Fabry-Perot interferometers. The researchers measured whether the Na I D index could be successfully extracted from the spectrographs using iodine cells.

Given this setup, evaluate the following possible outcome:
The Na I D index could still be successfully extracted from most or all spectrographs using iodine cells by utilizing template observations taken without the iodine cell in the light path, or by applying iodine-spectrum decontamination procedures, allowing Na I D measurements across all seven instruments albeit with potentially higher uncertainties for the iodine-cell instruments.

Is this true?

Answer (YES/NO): NO